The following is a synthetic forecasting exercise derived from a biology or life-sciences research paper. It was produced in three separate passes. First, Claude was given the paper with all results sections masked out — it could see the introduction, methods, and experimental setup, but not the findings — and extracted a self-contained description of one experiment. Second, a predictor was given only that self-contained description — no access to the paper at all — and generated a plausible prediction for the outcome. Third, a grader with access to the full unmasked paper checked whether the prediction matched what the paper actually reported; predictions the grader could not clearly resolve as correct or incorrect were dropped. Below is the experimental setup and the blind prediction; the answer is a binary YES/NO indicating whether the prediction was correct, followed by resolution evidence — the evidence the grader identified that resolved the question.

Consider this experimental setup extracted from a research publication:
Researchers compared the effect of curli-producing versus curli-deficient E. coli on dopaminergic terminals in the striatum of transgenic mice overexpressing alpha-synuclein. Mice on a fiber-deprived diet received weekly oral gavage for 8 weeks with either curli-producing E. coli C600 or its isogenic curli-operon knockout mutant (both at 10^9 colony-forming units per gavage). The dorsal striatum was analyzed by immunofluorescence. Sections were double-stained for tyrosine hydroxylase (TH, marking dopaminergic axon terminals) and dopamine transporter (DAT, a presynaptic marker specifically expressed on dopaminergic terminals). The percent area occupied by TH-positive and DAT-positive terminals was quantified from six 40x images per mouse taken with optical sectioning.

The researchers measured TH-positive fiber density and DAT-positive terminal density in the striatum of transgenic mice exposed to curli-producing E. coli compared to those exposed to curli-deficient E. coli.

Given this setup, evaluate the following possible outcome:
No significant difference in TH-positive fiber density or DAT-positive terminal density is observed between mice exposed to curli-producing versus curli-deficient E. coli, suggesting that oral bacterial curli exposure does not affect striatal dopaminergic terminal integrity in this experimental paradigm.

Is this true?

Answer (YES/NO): NO